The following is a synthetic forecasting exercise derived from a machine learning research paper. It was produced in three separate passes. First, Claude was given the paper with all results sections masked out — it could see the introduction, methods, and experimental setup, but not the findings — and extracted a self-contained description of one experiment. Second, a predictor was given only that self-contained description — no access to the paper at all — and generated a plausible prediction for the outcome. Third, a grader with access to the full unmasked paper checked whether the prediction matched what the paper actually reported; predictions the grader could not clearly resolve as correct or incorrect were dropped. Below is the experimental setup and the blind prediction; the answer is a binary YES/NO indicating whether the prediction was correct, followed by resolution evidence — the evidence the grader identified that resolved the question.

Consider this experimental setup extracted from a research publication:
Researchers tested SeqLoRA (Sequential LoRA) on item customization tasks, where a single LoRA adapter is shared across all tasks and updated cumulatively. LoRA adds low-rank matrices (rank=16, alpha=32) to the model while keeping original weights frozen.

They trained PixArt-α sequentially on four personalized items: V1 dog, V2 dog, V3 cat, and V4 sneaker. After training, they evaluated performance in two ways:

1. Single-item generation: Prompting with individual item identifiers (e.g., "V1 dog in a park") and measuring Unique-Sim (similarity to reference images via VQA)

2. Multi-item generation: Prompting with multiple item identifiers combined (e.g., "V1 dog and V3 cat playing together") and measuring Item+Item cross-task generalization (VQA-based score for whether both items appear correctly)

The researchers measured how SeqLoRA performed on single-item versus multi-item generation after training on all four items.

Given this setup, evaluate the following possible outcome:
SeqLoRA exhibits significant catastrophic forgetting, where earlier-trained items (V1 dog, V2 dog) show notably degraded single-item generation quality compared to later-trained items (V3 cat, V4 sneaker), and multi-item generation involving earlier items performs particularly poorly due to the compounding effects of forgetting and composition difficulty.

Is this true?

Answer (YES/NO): NO